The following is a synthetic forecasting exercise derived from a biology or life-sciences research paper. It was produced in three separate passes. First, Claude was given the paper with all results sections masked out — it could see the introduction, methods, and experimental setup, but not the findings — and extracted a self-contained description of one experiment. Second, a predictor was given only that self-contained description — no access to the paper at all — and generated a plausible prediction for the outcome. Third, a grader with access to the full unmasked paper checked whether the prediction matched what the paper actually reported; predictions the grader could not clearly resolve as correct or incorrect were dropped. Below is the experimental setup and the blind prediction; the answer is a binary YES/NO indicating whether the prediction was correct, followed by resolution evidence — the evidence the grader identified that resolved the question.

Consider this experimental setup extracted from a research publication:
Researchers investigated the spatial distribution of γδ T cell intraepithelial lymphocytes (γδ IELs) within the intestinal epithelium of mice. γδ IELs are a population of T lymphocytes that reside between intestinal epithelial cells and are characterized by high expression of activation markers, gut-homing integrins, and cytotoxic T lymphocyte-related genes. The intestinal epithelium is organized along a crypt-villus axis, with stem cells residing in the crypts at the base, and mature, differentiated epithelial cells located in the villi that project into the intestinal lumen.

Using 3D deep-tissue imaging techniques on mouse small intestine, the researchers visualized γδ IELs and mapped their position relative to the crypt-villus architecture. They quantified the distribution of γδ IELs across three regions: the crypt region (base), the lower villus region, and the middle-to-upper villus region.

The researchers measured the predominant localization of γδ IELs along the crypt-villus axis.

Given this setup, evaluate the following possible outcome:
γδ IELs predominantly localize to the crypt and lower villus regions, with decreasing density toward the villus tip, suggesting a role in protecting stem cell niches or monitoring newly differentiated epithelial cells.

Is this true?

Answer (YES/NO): NO